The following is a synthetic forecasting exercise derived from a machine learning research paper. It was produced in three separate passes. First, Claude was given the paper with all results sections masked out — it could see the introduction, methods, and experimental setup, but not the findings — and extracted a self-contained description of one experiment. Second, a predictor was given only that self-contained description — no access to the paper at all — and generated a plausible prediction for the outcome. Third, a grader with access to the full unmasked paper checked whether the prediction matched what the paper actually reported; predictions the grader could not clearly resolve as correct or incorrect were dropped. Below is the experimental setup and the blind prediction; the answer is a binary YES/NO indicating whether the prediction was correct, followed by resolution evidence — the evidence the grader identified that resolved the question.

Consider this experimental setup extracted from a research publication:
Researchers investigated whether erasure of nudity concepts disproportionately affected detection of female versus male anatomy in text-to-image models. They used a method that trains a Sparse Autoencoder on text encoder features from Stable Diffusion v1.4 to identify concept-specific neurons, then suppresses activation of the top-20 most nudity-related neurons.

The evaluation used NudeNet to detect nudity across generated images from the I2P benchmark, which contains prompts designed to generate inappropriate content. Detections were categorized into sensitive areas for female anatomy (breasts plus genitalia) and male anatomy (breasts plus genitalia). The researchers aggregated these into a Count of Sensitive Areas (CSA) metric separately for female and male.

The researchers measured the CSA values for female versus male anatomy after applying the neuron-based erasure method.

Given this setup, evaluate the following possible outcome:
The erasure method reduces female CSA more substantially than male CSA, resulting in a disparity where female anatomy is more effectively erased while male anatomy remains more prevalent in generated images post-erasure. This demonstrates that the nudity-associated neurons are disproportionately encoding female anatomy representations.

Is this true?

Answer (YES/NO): YES